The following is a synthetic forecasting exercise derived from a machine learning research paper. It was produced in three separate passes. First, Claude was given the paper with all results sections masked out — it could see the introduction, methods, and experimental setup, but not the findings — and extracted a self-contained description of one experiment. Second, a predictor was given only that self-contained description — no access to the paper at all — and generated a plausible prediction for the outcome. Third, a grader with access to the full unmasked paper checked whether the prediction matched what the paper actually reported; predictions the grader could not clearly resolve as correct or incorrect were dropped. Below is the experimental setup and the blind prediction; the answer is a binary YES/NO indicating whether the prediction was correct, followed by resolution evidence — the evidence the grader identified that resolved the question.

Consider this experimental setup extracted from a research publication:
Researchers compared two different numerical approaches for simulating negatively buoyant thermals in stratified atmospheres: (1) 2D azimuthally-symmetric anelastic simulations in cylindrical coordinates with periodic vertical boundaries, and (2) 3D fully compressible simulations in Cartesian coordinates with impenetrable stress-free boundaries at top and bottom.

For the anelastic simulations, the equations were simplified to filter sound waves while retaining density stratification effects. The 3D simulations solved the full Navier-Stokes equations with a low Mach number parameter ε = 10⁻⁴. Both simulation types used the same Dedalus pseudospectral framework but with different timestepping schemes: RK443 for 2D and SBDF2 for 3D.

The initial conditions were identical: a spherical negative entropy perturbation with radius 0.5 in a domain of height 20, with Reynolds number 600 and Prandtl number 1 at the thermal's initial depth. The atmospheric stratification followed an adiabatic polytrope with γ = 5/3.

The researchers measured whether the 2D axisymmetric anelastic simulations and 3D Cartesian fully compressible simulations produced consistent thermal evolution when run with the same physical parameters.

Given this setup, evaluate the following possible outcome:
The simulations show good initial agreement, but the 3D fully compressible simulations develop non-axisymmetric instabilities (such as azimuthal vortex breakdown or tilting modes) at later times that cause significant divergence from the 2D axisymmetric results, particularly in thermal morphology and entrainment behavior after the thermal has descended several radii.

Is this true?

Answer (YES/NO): NO